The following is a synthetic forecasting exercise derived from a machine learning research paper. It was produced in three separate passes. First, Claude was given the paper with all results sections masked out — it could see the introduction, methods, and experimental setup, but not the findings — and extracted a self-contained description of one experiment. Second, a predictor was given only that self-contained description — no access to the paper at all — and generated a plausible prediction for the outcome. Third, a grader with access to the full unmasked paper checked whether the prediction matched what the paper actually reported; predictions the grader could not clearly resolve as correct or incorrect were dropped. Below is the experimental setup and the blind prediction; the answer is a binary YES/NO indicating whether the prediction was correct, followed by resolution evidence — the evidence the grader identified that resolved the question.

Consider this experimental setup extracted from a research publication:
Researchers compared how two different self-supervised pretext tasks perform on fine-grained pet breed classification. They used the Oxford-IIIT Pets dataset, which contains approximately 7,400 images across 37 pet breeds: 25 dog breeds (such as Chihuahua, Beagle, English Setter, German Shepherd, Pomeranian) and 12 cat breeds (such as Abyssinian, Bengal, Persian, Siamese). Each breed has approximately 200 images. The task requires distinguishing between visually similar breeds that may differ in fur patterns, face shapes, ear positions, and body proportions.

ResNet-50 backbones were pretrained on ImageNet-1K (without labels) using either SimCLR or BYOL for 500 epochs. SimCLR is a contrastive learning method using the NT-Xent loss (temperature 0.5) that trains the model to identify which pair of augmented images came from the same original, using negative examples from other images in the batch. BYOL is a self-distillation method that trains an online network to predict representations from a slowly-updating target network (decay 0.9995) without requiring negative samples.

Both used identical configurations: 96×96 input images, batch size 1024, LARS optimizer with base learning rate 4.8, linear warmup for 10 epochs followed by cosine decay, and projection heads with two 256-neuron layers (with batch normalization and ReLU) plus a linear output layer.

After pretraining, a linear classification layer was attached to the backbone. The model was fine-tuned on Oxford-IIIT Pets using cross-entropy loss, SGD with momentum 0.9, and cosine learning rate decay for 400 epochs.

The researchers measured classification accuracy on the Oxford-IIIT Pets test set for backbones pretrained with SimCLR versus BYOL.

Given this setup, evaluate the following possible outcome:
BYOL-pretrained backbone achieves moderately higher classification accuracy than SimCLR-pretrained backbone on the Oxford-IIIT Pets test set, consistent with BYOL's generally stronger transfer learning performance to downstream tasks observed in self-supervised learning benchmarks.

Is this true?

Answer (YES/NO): YES